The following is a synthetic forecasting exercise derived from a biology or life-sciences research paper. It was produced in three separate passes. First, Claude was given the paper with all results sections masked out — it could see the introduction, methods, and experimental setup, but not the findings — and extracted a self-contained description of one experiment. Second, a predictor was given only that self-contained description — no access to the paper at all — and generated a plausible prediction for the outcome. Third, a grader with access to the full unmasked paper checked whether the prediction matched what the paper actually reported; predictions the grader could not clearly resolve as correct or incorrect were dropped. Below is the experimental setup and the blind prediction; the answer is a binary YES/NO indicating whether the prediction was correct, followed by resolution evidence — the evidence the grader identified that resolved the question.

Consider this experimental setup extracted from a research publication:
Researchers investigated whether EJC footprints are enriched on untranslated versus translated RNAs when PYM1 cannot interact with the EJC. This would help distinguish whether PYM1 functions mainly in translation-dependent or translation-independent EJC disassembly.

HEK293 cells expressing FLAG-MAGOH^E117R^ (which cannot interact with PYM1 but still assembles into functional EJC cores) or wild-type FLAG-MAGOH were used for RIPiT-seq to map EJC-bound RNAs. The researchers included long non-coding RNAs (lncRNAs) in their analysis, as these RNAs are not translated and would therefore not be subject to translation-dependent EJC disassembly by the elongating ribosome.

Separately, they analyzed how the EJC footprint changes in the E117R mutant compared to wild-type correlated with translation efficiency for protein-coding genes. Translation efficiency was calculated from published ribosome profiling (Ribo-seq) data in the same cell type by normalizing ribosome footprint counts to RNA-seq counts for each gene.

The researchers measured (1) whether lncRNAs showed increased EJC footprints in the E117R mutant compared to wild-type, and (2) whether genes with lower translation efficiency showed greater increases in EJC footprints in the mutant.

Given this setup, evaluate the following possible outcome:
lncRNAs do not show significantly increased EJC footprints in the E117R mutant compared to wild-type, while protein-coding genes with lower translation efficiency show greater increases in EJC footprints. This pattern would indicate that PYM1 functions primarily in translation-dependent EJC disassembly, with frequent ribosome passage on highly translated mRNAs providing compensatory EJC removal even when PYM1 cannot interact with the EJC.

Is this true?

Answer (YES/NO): NO